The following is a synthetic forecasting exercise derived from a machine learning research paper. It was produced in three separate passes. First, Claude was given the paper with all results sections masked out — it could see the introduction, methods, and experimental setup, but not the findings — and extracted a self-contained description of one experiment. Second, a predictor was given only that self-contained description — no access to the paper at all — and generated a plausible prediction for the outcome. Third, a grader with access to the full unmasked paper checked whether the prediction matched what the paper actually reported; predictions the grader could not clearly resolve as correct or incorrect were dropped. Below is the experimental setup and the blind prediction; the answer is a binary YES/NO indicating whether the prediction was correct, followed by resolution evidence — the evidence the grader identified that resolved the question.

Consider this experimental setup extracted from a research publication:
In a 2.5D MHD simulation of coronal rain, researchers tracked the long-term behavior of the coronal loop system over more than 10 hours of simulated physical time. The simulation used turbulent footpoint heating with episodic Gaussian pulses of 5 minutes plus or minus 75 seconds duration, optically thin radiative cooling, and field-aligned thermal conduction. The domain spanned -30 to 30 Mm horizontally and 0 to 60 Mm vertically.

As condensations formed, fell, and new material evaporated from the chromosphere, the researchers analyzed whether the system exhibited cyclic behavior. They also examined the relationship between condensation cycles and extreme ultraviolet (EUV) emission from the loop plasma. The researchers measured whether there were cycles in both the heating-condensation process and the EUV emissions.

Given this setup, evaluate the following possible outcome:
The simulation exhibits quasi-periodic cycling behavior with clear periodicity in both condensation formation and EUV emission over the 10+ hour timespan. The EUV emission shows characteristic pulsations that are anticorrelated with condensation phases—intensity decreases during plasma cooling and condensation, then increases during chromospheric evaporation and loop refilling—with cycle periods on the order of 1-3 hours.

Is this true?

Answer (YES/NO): NO